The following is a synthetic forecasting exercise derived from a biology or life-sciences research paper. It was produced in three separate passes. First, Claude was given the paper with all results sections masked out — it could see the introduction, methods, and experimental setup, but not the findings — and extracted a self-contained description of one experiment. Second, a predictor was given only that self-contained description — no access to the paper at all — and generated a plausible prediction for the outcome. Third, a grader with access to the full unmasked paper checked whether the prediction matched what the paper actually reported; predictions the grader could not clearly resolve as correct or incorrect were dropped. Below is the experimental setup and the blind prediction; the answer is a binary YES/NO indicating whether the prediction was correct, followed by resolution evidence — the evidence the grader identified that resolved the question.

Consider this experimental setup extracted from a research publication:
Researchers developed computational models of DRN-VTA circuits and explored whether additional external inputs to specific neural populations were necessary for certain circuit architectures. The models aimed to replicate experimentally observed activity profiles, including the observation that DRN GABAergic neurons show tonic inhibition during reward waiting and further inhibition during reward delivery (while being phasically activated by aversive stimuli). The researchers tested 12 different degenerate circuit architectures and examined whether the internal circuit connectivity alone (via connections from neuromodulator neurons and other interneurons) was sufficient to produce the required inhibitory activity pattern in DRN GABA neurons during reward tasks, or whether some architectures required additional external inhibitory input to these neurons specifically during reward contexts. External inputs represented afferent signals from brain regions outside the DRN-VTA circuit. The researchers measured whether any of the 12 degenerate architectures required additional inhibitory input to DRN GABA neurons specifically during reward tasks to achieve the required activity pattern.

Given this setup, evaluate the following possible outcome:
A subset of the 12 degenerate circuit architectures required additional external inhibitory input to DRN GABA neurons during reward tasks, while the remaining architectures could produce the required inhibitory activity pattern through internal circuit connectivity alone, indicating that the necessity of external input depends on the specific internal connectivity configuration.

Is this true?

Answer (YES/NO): YES